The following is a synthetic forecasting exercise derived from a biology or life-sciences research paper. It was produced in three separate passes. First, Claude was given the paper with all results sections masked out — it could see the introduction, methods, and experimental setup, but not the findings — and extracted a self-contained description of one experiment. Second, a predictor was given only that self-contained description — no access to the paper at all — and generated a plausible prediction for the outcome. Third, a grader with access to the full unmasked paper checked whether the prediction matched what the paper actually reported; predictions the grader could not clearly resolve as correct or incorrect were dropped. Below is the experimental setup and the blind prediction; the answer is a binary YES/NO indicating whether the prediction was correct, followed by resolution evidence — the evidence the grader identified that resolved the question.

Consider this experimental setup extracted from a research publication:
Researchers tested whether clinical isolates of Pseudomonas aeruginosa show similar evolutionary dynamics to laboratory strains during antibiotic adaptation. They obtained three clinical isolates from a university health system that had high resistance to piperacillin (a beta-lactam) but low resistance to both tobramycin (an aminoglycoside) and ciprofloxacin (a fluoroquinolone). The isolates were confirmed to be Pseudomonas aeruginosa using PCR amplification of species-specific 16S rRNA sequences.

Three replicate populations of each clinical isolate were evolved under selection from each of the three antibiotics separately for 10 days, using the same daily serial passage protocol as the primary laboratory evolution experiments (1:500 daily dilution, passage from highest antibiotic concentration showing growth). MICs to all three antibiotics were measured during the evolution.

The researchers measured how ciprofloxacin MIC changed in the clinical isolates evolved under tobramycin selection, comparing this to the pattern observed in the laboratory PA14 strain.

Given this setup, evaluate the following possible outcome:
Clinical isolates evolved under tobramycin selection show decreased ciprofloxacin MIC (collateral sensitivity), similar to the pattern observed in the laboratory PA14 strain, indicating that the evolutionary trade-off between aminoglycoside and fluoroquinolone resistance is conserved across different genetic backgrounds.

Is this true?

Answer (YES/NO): NO